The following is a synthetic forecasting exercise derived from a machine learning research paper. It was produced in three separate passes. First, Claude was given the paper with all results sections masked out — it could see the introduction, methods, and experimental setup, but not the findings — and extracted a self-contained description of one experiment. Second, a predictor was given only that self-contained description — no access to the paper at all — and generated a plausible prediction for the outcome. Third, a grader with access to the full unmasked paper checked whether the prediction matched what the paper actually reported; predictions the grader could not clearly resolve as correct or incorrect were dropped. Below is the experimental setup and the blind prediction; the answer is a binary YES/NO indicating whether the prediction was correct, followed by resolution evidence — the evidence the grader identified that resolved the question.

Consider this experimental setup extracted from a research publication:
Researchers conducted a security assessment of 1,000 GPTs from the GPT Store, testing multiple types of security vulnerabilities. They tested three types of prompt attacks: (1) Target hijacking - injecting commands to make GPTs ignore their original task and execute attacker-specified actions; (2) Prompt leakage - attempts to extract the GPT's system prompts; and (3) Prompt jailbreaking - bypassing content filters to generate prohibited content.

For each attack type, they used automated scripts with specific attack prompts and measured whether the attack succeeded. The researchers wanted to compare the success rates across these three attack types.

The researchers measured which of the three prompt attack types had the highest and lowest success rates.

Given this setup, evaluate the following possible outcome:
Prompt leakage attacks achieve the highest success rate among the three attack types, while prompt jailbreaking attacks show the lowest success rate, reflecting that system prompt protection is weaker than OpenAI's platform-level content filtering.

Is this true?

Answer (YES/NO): NO